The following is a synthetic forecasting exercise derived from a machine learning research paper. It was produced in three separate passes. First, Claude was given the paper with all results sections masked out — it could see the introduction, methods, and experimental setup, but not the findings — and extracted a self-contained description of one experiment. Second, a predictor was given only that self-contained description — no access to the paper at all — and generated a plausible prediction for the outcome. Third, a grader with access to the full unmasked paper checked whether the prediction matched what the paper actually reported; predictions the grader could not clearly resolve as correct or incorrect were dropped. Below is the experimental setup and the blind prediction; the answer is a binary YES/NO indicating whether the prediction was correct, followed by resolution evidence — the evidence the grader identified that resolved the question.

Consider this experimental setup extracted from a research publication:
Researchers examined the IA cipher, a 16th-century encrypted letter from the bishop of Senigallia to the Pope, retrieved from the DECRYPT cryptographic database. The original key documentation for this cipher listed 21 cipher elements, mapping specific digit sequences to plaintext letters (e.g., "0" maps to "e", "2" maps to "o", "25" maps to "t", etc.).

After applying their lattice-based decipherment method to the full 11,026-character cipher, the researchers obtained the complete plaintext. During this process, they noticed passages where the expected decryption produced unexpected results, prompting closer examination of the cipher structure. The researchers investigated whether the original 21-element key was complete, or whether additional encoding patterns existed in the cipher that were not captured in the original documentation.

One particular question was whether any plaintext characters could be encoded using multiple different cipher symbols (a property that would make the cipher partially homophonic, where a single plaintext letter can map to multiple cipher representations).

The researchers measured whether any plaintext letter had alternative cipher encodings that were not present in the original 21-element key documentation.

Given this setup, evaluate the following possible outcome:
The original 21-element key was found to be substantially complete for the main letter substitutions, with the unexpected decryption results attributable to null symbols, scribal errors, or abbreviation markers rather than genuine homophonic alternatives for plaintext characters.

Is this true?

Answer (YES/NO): NO